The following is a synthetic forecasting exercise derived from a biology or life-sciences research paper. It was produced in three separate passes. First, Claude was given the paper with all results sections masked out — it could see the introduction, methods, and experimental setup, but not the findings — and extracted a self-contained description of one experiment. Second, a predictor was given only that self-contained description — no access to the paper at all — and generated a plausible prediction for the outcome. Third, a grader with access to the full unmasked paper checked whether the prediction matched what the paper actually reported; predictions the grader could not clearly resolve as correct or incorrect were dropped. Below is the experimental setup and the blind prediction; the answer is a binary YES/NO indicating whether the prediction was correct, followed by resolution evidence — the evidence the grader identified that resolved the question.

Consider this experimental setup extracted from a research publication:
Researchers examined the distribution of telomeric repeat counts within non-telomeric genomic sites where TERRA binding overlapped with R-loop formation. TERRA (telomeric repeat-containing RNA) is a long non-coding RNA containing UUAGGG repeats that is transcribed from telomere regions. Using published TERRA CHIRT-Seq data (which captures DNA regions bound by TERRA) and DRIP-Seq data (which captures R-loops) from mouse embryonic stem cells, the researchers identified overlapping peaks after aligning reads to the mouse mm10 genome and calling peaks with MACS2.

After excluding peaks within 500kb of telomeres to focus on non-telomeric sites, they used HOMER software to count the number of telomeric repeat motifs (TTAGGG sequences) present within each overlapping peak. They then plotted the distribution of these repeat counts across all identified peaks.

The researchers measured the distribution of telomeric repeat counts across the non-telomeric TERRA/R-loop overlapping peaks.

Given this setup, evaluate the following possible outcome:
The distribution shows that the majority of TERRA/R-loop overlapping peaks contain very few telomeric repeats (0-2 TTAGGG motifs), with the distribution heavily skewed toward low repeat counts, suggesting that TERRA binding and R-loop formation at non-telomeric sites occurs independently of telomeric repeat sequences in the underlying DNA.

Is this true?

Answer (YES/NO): NO